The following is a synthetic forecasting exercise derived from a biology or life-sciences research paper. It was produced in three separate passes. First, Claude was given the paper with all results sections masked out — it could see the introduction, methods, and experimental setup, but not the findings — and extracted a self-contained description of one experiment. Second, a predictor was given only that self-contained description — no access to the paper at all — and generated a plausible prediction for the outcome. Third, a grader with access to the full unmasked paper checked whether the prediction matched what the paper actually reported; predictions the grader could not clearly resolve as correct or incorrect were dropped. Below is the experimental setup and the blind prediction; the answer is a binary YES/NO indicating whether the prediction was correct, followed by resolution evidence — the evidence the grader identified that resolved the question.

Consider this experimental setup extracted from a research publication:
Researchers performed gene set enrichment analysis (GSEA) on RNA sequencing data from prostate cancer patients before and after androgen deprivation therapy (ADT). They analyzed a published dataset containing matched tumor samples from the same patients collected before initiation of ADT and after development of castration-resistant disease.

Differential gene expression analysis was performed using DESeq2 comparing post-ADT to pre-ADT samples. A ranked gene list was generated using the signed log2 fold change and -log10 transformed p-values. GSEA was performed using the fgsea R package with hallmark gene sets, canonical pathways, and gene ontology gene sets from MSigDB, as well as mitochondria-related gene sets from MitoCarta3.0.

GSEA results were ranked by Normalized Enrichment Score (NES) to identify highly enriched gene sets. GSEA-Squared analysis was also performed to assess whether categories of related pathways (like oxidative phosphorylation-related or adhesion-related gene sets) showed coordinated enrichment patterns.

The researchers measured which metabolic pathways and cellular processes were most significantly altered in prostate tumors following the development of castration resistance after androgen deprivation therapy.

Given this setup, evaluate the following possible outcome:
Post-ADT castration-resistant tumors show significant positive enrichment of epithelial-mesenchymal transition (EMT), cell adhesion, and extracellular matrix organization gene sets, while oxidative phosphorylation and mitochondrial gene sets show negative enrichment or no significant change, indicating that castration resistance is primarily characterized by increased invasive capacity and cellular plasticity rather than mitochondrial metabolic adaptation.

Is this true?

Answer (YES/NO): NO